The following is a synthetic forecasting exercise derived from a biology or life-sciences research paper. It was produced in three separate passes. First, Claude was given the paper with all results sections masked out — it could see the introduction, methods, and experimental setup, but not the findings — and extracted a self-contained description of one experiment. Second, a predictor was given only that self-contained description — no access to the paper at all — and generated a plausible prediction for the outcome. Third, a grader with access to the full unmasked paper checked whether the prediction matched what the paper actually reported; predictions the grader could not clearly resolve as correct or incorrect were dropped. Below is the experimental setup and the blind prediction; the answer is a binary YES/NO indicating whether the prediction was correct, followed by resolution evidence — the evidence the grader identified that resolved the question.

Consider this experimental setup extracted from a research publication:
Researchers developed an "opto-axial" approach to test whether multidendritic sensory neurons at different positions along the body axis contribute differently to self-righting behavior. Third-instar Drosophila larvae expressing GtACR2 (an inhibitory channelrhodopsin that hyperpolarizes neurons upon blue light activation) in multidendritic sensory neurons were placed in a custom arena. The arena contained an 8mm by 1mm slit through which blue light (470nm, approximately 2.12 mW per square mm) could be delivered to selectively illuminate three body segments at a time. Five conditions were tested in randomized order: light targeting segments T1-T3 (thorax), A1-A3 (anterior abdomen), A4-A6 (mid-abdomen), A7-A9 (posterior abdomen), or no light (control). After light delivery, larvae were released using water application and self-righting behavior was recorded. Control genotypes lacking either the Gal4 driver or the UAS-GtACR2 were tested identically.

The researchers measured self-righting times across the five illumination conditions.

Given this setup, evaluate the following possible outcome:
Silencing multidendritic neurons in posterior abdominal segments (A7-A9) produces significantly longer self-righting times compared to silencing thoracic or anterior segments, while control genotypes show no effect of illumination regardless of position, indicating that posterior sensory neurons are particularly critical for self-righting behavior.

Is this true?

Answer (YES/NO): NO